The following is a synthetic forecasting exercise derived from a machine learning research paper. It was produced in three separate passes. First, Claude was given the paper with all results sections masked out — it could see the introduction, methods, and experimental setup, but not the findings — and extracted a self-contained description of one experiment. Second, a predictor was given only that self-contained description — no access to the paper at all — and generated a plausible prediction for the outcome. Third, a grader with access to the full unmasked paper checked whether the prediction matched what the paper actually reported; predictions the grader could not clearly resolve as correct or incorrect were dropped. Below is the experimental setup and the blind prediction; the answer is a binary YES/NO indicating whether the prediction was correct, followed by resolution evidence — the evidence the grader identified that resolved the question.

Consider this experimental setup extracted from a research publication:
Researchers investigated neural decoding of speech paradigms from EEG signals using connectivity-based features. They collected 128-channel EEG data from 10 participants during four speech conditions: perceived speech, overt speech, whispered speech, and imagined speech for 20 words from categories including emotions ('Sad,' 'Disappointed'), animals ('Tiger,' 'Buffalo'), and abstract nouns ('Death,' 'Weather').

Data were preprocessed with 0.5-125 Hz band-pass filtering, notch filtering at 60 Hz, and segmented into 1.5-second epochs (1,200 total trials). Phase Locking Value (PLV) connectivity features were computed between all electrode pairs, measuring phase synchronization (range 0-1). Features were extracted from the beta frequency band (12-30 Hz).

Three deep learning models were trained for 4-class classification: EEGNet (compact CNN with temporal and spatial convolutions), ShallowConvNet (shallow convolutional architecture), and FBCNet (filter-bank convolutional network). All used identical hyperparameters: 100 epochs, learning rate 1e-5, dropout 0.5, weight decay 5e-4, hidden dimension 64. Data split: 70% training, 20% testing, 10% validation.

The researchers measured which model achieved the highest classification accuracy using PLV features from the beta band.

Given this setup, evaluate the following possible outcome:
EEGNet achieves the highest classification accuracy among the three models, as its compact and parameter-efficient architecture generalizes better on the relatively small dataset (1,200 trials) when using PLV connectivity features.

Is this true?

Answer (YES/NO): YES